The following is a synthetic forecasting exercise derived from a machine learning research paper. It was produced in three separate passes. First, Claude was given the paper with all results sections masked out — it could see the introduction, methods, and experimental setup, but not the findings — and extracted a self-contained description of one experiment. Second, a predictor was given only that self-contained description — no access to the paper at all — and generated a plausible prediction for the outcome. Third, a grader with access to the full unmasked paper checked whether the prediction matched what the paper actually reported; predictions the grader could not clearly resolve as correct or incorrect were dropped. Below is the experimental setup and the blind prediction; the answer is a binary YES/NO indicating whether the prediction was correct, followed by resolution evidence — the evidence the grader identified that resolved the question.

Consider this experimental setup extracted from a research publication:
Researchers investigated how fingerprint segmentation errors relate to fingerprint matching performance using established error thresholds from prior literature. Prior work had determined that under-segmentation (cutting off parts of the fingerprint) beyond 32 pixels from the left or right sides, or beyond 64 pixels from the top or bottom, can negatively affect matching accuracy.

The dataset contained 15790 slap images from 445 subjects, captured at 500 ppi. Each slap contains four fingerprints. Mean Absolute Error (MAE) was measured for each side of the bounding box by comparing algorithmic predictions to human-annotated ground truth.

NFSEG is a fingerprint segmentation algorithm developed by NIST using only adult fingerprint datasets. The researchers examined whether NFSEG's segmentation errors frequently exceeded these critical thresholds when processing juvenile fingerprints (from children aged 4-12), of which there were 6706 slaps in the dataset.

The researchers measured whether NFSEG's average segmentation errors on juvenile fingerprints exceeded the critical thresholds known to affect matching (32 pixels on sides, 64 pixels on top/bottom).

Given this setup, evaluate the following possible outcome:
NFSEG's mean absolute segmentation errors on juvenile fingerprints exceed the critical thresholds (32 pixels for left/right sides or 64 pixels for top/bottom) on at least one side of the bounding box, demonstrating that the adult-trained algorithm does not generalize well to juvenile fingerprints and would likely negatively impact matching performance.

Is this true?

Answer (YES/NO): YES